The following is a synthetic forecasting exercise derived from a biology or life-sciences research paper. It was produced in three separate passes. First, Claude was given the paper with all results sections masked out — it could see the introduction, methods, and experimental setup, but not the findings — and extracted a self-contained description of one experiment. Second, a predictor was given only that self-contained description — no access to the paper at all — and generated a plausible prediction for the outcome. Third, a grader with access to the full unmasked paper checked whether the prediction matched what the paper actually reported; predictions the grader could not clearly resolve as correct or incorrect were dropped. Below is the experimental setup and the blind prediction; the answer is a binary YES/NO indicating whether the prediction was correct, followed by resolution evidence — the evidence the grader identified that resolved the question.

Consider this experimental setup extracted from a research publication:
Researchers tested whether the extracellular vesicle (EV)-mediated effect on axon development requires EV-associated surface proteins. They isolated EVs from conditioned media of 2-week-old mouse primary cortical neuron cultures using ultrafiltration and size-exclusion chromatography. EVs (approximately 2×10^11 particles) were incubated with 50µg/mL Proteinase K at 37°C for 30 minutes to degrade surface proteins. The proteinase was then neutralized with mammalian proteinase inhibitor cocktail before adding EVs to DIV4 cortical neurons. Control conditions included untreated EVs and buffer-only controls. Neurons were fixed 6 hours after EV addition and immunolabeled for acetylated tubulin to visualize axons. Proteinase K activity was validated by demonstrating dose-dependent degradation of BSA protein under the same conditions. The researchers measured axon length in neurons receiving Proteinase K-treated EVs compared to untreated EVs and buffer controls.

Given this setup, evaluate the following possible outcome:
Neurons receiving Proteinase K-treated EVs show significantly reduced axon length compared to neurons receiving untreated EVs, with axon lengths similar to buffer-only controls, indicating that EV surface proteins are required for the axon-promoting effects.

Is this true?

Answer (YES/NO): NO